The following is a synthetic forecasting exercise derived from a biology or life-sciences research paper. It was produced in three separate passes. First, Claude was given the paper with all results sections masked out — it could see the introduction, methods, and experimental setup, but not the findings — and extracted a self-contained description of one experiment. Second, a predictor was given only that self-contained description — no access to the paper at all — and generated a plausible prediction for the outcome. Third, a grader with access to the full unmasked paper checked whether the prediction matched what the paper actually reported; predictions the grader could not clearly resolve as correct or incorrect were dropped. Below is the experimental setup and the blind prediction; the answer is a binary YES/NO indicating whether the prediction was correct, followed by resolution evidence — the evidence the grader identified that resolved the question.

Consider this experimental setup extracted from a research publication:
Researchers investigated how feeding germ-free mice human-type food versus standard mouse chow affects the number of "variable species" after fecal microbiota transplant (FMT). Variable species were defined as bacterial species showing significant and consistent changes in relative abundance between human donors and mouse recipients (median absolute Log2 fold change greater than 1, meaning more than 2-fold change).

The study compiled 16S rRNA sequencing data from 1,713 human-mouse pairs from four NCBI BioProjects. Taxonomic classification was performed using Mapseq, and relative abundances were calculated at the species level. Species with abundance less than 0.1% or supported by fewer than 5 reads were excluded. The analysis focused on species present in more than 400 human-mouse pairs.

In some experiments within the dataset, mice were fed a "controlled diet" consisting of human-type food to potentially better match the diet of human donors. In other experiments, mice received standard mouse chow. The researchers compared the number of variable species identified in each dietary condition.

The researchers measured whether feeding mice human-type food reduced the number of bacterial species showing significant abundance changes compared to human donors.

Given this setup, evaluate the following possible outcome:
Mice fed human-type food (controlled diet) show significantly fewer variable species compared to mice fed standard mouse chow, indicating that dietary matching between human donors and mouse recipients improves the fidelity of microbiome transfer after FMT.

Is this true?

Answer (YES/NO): NO